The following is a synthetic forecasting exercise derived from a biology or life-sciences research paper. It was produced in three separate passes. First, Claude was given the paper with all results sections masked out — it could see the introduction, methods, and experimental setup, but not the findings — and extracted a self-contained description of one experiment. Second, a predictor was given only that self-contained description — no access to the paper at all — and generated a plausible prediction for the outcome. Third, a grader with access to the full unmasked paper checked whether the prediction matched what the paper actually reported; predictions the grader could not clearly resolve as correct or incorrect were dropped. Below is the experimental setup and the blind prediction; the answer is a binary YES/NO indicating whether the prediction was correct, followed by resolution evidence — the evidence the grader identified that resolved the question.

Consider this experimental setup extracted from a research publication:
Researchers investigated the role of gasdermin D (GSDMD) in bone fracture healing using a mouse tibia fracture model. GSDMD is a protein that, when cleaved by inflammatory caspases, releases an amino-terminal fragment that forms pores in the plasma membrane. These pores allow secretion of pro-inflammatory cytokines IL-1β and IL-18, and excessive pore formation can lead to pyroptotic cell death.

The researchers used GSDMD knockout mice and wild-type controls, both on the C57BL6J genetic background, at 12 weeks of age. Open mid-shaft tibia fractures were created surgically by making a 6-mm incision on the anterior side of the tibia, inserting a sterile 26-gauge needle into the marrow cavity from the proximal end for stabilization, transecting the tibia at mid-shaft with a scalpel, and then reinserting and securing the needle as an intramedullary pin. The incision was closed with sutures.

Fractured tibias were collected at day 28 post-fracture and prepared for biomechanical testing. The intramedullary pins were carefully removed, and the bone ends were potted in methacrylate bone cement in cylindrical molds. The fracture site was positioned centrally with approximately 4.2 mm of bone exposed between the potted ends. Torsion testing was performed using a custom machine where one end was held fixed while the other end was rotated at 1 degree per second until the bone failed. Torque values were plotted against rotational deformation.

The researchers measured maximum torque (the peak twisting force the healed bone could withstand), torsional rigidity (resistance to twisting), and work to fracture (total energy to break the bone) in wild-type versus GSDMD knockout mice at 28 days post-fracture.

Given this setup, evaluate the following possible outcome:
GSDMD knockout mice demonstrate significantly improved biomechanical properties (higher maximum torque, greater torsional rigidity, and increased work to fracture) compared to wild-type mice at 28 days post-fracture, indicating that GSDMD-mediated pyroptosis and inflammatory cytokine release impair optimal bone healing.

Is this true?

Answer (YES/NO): NO